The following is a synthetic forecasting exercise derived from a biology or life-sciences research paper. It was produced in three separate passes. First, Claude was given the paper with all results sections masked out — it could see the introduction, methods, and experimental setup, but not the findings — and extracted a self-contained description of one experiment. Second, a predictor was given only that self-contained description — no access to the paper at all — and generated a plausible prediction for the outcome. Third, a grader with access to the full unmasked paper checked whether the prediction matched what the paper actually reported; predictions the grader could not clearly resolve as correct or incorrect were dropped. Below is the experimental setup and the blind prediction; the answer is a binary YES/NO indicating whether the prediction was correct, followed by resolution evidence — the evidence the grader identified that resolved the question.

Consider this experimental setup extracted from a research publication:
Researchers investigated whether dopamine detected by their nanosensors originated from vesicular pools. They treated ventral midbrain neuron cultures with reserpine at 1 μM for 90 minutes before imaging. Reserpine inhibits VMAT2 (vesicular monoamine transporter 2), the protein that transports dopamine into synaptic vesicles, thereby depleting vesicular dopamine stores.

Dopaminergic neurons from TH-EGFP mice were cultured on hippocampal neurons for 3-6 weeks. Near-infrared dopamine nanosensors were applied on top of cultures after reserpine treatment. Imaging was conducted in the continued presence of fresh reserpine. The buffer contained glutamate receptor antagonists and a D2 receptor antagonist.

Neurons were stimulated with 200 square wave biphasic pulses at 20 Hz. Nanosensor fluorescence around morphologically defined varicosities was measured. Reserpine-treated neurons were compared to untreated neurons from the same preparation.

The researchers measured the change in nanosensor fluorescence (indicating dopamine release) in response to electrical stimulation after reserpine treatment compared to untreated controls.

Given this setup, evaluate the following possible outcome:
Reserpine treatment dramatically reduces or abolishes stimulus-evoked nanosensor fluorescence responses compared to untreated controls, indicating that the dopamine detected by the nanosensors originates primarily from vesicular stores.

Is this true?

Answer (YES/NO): YES